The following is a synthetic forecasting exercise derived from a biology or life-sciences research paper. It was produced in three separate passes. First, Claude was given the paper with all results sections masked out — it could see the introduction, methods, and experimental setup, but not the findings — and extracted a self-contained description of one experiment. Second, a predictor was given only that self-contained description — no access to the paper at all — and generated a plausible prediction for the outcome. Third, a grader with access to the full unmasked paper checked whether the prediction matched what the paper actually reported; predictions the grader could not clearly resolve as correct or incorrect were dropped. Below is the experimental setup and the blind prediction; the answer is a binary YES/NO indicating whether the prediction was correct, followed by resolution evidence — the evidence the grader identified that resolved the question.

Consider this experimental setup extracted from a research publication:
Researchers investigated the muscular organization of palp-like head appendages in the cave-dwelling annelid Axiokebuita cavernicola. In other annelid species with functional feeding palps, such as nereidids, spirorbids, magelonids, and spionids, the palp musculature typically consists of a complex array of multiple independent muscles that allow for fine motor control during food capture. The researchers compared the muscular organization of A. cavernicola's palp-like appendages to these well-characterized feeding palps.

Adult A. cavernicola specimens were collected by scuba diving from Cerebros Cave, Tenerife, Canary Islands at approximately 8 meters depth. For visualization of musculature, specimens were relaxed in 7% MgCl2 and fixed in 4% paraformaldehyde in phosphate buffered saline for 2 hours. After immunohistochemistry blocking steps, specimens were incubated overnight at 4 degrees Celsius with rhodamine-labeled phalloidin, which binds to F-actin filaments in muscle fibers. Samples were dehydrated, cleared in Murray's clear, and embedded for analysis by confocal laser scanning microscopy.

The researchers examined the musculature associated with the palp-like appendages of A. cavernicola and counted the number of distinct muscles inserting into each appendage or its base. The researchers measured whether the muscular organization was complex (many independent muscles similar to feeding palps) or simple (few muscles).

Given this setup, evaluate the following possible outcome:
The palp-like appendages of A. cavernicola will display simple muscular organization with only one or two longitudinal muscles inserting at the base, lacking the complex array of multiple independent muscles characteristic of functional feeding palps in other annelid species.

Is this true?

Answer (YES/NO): NO